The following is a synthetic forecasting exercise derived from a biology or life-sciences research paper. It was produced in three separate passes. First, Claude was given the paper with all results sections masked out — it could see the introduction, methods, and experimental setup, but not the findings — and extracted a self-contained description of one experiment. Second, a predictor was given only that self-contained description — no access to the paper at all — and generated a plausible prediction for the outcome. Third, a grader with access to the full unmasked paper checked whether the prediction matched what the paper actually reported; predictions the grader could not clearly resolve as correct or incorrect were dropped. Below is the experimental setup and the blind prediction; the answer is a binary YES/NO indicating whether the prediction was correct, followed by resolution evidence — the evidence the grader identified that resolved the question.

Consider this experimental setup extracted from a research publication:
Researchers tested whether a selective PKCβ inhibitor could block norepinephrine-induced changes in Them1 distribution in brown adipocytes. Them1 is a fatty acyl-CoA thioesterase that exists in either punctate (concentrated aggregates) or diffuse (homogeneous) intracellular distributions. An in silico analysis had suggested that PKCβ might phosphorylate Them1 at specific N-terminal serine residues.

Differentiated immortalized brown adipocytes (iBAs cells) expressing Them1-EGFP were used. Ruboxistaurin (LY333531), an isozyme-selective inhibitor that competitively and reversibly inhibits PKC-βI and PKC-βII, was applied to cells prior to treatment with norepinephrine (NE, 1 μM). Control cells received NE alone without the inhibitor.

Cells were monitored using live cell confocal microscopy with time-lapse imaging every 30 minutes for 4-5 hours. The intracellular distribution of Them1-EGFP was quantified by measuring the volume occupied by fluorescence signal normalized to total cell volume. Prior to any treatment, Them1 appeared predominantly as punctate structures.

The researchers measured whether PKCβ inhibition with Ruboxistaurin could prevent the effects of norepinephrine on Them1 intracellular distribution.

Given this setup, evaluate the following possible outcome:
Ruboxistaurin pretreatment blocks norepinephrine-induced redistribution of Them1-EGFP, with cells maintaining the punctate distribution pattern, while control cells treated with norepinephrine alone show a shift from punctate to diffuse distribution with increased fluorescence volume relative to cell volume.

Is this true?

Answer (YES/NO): YES